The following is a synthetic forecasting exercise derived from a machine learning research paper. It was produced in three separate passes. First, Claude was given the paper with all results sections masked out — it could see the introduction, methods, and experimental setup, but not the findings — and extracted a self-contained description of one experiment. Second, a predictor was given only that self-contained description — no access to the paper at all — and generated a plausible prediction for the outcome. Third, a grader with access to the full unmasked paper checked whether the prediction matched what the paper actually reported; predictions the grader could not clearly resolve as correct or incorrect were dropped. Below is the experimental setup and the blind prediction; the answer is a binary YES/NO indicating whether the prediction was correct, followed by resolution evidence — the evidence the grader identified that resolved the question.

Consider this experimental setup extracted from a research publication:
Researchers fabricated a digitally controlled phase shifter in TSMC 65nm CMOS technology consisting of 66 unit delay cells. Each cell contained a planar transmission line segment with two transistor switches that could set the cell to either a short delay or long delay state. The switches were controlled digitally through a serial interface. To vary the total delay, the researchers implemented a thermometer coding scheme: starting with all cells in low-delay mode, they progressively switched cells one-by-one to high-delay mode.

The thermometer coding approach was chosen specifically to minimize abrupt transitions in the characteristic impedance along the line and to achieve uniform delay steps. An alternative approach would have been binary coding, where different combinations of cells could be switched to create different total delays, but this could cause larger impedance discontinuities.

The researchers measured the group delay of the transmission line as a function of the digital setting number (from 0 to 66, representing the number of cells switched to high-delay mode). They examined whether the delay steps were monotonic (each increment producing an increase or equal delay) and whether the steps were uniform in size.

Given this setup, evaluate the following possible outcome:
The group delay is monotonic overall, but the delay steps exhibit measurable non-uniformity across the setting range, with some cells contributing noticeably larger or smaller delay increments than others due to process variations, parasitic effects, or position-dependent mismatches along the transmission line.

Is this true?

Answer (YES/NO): NO